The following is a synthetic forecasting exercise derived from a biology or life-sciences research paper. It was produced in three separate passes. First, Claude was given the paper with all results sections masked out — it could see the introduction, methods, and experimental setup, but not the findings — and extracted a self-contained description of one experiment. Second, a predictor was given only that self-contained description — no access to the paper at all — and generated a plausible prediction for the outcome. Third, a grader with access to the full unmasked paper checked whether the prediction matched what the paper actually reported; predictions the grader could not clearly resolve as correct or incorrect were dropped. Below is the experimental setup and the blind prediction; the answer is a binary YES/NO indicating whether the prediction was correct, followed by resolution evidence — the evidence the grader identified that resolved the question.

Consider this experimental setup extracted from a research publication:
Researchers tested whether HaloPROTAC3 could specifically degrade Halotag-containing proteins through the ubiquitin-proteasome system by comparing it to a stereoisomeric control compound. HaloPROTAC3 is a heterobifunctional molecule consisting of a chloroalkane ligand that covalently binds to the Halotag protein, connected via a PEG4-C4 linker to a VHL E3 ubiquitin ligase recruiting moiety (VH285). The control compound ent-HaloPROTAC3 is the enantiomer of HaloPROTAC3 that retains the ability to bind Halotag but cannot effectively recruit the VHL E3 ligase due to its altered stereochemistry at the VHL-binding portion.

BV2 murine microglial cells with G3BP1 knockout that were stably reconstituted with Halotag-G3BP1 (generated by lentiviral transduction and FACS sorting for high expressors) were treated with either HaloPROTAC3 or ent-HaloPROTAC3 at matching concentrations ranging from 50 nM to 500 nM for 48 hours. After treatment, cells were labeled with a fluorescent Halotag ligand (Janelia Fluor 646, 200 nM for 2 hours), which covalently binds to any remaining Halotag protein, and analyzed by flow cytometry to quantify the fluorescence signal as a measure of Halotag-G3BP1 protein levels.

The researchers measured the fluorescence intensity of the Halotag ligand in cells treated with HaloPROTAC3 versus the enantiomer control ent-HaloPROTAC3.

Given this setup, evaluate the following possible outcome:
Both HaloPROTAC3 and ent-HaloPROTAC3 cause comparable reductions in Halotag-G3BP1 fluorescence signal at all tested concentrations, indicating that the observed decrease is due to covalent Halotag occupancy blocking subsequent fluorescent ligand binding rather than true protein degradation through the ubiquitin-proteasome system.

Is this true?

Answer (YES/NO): NO